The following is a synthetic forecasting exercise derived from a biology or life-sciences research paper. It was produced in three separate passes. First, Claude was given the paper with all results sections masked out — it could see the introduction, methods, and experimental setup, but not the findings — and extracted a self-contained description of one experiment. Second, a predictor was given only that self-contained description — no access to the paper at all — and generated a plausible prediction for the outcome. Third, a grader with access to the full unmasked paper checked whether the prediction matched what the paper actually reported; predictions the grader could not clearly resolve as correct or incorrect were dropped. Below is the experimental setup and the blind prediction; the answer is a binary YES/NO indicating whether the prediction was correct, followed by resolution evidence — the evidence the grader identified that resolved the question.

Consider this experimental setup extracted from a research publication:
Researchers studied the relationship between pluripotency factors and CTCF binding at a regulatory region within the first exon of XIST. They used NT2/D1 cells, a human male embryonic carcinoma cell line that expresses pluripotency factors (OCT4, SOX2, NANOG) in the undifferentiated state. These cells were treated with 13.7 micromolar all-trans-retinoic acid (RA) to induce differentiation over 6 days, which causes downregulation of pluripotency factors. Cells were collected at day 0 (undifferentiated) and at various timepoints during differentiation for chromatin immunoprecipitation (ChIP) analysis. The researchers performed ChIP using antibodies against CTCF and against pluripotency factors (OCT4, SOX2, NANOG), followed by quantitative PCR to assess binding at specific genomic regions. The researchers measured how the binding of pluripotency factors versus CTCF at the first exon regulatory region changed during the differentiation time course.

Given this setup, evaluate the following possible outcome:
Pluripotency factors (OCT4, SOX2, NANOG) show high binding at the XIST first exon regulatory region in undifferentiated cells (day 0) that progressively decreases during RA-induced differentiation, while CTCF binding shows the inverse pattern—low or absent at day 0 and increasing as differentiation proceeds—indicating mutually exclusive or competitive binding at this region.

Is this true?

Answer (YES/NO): YES